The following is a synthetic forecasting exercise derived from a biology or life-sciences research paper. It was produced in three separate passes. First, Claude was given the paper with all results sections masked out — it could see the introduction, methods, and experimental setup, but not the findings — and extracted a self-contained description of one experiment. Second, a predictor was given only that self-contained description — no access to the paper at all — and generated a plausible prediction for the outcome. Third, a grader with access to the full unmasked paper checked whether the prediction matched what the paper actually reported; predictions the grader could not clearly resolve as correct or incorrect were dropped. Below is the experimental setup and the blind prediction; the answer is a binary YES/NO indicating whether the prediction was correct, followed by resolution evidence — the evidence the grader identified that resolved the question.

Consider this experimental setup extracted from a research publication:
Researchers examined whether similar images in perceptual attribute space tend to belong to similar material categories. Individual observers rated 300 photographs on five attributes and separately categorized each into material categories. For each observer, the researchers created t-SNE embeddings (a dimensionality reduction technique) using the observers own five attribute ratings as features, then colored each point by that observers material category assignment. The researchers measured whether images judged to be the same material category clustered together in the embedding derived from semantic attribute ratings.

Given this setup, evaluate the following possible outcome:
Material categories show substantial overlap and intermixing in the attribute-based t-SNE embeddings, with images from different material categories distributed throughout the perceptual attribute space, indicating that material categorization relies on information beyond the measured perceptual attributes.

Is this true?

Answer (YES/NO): NO